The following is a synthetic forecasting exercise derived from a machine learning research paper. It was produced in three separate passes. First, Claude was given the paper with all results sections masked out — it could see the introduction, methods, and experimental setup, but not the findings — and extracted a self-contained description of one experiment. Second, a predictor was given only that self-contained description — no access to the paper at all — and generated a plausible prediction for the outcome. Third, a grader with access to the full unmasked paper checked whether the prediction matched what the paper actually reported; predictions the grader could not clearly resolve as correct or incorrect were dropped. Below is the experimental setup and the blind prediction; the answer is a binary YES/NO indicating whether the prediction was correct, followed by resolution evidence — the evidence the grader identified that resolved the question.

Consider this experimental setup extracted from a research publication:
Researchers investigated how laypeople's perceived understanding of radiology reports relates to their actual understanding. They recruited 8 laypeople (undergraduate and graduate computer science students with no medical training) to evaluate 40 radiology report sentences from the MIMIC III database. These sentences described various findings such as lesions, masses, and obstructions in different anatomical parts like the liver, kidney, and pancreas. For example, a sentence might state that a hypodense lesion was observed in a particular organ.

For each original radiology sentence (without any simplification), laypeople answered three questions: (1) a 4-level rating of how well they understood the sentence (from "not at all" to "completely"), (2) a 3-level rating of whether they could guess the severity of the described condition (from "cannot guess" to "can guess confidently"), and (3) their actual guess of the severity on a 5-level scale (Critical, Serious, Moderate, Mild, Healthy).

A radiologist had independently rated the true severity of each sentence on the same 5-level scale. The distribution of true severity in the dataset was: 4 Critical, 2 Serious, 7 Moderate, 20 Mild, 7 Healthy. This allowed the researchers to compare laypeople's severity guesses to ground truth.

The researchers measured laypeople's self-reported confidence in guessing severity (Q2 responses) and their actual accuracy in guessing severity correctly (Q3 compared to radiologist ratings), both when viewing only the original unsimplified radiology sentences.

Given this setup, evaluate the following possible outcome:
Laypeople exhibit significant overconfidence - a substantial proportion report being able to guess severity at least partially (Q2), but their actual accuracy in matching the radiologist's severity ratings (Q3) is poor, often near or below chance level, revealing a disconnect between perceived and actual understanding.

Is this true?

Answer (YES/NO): NO